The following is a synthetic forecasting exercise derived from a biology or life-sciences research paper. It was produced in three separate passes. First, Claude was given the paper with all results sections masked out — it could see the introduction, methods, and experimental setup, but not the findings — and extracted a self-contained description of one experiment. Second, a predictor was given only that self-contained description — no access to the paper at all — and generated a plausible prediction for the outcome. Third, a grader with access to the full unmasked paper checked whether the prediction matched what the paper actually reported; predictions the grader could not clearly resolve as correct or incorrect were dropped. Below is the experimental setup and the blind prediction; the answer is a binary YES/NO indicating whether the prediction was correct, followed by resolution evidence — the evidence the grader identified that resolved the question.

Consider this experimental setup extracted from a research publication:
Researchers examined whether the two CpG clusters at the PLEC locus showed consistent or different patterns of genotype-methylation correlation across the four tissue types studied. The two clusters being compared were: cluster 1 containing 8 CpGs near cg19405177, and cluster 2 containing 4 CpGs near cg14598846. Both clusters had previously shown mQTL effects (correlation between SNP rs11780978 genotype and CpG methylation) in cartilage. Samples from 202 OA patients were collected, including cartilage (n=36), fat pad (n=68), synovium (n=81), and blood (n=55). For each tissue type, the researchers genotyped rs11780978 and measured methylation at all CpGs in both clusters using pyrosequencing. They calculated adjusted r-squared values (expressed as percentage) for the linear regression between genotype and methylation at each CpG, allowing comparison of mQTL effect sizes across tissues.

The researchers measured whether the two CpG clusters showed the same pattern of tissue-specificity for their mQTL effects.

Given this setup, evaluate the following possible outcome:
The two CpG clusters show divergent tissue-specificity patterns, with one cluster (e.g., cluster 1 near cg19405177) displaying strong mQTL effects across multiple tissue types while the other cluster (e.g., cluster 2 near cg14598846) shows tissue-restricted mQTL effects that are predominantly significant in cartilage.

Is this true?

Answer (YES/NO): NO